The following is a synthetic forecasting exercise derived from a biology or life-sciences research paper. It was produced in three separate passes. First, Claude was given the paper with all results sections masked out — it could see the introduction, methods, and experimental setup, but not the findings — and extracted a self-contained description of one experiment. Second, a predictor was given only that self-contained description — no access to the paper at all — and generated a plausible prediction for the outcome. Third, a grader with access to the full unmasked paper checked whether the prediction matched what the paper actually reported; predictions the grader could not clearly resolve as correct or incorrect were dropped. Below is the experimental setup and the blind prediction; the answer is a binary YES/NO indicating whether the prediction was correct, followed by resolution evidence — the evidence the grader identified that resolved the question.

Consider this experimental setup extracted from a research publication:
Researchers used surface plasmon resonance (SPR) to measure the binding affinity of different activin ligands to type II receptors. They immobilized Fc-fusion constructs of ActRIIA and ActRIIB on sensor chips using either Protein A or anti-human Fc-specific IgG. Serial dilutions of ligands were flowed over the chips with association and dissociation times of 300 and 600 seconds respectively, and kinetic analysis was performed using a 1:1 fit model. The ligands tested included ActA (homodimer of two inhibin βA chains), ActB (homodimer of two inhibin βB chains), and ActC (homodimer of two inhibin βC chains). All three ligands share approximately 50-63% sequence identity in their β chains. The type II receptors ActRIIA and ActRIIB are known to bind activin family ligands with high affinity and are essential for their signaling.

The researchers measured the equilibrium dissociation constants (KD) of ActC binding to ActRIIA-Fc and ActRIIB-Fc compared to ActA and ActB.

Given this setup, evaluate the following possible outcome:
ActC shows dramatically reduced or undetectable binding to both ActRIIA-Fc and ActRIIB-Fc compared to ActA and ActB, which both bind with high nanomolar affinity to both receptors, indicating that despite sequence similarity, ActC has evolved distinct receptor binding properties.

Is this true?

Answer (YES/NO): NO